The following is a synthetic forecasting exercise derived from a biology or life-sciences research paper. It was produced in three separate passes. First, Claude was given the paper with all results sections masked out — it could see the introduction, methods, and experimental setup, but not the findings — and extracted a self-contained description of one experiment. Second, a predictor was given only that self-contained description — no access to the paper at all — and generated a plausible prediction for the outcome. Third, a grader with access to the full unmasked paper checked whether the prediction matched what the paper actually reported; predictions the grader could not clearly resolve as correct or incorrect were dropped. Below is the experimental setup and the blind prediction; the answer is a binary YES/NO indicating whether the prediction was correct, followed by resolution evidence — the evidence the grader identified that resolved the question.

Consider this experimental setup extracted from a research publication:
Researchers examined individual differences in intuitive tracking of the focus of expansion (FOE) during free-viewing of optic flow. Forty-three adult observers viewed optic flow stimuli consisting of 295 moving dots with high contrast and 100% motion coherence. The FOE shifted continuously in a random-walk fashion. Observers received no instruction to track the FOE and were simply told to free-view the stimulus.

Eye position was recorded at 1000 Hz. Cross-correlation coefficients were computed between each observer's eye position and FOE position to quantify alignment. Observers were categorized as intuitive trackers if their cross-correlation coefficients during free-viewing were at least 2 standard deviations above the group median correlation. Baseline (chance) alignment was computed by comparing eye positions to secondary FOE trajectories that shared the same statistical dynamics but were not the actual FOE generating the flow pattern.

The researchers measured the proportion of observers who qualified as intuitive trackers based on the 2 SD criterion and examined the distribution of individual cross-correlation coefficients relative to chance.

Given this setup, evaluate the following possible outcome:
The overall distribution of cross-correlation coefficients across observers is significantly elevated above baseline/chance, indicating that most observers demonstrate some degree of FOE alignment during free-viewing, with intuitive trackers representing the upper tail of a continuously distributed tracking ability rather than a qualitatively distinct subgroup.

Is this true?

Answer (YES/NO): NO